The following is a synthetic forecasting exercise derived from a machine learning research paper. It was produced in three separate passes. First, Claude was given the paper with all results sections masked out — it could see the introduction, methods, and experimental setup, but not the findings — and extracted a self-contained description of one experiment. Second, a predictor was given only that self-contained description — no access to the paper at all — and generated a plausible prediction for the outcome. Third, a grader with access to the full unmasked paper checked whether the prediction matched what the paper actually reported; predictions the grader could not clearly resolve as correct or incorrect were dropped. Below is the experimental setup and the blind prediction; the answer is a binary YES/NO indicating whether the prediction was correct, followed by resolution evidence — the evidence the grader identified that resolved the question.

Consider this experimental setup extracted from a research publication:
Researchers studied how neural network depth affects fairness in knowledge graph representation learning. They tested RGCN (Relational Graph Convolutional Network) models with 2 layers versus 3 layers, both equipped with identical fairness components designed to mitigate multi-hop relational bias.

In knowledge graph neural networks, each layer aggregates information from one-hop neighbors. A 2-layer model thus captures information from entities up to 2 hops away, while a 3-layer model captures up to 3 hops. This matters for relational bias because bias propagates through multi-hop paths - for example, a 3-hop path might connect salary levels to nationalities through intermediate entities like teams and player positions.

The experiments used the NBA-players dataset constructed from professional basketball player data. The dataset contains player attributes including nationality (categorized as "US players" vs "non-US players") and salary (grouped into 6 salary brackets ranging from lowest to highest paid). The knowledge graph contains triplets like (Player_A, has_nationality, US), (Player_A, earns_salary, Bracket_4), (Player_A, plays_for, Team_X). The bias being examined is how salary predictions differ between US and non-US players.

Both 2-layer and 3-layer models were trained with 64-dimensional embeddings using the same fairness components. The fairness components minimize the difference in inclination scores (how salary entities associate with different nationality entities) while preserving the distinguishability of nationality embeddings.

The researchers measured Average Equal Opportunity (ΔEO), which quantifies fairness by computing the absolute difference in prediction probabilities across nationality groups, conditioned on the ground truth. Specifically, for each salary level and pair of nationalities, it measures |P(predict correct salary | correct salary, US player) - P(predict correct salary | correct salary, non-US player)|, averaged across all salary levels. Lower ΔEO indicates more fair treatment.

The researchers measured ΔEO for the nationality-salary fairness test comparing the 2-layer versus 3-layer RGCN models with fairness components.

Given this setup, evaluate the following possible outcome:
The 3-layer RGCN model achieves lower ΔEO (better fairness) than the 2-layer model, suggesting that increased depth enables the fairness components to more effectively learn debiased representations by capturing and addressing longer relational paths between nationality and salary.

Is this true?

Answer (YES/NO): NO